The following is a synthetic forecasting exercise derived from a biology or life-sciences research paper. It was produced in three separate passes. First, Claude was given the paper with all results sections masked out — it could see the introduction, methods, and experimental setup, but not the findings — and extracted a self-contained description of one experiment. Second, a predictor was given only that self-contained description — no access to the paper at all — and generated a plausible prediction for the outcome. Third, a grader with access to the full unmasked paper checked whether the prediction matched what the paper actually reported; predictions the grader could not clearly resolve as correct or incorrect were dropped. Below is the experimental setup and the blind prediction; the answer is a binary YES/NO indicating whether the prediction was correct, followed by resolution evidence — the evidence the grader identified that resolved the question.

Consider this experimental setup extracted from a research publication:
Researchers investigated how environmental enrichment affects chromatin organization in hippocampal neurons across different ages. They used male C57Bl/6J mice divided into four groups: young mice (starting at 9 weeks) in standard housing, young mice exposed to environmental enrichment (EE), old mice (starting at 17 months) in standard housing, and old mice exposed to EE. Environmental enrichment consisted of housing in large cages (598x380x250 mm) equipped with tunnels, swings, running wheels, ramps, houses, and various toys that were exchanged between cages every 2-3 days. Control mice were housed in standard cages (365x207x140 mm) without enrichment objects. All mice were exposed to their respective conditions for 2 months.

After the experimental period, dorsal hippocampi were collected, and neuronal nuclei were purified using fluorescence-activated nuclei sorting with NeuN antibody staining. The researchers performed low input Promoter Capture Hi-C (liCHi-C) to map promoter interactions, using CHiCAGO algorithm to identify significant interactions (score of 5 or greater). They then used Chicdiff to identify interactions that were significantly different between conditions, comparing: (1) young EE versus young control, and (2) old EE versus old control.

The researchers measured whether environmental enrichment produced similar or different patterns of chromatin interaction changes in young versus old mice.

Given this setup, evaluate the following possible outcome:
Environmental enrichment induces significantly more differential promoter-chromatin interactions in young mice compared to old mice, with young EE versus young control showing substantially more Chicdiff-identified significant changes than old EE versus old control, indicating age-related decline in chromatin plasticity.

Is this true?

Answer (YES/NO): NO